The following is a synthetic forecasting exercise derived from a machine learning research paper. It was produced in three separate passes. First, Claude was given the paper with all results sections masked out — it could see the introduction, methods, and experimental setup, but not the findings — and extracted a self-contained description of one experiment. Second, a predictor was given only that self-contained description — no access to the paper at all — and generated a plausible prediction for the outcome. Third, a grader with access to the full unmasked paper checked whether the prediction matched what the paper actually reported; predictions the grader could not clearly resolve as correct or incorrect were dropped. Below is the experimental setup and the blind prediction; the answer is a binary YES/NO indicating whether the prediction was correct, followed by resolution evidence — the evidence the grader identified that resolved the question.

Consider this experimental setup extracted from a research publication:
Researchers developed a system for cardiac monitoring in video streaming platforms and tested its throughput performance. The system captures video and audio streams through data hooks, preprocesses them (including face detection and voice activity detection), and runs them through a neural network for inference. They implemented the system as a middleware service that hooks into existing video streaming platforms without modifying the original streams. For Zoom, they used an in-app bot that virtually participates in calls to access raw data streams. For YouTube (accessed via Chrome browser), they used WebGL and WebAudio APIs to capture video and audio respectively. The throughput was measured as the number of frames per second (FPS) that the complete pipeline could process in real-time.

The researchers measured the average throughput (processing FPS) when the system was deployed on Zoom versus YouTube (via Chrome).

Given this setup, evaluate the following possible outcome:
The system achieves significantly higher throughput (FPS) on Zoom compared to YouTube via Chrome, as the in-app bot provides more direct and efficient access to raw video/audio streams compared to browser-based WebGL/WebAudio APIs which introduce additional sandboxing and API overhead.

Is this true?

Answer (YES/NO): YES